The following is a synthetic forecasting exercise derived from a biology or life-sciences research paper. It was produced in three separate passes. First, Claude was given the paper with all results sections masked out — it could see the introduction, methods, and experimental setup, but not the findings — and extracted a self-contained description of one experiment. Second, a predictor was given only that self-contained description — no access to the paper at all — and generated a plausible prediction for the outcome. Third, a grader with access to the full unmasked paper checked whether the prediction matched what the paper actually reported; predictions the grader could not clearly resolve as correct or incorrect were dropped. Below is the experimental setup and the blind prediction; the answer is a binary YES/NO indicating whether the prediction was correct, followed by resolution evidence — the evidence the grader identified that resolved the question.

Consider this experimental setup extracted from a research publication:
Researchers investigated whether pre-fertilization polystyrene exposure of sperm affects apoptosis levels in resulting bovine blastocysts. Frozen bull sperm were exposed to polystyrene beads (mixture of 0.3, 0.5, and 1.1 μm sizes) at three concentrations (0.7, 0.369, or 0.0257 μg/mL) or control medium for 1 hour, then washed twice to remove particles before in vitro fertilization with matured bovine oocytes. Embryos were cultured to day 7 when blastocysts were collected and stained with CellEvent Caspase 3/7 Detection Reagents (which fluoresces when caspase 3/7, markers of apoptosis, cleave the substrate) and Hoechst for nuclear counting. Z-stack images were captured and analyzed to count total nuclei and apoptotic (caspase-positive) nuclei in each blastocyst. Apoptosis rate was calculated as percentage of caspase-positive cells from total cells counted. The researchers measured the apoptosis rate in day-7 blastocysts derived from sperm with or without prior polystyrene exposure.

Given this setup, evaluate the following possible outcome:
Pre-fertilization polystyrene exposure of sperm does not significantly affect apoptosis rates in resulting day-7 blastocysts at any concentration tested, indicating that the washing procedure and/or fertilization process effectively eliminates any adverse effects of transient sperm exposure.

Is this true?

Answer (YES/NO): NO